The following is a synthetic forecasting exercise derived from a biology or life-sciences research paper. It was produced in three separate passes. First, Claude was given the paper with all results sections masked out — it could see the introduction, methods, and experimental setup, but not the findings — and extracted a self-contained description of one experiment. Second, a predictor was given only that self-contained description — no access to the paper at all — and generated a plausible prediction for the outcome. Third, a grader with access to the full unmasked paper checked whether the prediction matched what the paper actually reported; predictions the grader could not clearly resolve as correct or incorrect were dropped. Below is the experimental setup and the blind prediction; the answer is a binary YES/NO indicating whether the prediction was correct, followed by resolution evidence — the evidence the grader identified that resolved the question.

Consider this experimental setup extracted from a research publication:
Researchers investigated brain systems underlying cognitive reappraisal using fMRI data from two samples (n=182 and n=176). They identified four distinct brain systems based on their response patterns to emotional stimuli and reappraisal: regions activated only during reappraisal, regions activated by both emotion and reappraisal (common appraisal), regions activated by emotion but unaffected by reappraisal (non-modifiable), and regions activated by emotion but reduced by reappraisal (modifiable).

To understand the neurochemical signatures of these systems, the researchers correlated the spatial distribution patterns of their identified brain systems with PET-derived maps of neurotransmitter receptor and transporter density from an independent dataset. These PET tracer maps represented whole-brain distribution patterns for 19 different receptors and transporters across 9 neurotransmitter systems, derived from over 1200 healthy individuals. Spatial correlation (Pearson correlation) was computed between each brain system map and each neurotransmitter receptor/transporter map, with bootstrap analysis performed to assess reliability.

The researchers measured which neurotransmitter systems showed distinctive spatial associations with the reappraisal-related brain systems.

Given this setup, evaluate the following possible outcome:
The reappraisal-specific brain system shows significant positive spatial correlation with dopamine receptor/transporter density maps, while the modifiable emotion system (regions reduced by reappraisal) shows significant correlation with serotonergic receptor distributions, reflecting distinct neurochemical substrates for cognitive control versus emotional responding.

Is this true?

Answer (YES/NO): NO